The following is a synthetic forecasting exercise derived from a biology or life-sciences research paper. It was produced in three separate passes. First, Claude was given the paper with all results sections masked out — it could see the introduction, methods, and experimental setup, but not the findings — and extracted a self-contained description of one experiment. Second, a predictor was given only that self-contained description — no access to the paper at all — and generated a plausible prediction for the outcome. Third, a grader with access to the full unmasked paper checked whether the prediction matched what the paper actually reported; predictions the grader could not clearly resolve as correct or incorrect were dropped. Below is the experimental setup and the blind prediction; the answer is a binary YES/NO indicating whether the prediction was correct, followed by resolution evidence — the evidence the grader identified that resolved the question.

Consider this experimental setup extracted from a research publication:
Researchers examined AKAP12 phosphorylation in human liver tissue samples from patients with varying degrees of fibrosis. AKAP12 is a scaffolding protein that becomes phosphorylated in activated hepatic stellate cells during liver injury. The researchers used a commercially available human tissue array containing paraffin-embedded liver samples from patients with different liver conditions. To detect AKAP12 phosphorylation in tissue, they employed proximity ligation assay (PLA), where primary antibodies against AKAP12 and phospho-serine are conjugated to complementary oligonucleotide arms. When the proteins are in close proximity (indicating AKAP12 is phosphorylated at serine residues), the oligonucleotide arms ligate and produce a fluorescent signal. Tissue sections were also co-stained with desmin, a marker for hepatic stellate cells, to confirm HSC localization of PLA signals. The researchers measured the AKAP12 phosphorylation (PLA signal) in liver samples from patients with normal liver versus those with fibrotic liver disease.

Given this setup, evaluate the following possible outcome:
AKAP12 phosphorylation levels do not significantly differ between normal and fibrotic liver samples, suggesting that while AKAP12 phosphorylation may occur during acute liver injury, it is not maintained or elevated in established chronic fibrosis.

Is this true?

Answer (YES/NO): NO